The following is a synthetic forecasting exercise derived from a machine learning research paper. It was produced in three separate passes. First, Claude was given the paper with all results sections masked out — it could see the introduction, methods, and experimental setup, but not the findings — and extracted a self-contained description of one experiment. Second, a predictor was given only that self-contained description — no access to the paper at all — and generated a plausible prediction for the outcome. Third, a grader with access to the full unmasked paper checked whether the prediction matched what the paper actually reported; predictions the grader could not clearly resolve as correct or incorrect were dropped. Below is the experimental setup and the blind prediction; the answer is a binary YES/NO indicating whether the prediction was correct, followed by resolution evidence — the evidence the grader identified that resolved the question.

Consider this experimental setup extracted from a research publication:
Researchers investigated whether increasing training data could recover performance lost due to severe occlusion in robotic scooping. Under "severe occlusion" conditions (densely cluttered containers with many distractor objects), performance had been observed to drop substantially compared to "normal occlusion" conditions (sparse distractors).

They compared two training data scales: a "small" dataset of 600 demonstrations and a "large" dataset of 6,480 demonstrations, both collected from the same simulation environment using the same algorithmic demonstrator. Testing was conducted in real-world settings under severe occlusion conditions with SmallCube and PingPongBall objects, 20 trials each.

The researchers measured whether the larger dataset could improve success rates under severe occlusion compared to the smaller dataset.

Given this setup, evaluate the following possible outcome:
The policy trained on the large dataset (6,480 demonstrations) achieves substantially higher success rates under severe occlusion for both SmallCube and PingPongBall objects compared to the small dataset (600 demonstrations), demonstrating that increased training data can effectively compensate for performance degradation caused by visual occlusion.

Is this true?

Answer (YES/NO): NO